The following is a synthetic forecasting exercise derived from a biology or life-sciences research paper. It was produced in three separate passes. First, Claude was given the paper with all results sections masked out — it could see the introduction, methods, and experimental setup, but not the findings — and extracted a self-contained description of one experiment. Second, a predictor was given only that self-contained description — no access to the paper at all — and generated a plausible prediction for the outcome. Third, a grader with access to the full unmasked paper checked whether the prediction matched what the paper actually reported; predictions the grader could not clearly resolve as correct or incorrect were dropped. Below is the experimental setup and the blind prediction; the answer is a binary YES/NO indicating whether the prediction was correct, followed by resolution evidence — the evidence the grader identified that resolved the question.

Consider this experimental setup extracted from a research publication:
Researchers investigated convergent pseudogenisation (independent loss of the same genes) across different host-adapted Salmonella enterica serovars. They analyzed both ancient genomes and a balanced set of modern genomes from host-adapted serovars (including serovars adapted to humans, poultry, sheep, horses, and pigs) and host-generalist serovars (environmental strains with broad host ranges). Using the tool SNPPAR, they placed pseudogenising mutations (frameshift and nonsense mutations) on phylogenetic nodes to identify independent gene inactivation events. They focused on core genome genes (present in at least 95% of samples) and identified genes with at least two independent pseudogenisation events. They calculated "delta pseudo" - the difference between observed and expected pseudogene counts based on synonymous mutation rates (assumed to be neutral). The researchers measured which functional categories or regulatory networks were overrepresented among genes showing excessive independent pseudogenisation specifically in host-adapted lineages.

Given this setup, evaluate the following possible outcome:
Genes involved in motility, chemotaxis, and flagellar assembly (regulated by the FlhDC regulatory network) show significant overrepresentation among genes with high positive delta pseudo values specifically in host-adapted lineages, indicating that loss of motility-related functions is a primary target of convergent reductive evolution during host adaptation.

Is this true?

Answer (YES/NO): NO